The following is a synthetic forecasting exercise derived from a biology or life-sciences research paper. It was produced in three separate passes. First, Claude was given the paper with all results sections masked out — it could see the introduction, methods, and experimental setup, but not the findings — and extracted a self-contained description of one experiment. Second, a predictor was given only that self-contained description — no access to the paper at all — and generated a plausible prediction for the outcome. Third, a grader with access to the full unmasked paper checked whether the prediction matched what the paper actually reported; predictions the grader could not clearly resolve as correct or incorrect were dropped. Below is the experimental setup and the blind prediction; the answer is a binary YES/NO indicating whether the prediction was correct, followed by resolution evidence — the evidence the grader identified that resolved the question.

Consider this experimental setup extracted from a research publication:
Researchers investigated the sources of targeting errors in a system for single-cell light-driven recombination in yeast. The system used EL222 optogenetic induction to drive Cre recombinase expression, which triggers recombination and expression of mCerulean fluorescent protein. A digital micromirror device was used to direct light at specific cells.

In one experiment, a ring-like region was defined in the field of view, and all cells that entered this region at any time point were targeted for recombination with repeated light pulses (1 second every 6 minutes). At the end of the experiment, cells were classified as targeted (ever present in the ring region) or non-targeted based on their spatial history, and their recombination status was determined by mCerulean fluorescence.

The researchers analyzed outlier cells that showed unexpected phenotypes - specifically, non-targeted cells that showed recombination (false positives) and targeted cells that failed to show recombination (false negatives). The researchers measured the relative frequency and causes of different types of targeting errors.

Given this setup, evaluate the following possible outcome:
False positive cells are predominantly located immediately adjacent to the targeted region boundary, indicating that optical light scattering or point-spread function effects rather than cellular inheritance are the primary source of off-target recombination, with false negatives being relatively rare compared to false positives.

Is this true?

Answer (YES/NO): NO